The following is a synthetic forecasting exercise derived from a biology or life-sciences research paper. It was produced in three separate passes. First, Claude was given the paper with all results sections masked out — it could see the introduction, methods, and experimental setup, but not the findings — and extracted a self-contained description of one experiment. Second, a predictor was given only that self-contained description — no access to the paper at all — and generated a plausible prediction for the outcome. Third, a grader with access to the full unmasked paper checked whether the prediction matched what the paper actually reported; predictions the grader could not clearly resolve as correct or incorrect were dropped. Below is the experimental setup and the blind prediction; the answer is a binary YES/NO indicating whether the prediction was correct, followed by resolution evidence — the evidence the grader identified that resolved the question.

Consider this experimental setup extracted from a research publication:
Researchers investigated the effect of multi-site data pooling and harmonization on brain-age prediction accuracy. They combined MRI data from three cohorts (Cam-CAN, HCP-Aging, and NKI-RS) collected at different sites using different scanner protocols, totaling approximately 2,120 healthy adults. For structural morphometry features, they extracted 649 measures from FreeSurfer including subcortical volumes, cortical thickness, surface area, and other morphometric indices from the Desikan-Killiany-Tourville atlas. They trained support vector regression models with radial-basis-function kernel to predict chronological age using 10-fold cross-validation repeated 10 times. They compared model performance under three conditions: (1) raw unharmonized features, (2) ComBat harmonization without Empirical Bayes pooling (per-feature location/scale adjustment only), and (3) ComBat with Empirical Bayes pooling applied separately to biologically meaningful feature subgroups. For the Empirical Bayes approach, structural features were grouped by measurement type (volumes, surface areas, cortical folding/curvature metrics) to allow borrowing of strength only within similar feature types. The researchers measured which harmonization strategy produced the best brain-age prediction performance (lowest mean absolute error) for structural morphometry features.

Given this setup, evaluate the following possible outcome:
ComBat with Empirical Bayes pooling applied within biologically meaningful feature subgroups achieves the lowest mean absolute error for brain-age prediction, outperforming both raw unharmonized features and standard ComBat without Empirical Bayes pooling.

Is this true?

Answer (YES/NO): NO